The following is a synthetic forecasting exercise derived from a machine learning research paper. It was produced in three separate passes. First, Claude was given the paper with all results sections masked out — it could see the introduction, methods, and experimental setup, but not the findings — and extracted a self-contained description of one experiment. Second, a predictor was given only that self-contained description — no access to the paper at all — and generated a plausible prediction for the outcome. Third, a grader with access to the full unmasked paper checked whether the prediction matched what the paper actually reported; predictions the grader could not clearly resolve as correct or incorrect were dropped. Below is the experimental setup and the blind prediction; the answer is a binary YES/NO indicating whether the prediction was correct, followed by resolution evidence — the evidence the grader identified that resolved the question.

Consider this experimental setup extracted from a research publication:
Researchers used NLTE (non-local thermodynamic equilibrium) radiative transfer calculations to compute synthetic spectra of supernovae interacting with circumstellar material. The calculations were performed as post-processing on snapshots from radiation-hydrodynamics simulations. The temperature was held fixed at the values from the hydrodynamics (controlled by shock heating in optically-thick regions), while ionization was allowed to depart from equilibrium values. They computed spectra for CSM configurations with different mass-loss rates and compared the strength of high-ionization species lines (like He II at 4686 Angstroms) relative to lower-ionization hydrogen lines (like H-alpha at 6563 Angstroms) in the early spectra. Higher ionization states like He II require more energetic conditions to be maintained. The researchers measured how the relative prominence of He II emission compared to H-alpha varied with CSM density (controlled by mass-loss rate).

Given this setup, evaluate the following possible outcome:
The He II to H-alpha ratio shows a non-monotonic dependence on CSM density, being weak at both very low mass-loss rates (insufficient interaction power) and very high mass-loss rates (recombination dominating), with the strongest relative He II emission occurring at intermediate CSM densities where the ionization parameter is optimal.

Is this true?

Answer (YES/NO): NO